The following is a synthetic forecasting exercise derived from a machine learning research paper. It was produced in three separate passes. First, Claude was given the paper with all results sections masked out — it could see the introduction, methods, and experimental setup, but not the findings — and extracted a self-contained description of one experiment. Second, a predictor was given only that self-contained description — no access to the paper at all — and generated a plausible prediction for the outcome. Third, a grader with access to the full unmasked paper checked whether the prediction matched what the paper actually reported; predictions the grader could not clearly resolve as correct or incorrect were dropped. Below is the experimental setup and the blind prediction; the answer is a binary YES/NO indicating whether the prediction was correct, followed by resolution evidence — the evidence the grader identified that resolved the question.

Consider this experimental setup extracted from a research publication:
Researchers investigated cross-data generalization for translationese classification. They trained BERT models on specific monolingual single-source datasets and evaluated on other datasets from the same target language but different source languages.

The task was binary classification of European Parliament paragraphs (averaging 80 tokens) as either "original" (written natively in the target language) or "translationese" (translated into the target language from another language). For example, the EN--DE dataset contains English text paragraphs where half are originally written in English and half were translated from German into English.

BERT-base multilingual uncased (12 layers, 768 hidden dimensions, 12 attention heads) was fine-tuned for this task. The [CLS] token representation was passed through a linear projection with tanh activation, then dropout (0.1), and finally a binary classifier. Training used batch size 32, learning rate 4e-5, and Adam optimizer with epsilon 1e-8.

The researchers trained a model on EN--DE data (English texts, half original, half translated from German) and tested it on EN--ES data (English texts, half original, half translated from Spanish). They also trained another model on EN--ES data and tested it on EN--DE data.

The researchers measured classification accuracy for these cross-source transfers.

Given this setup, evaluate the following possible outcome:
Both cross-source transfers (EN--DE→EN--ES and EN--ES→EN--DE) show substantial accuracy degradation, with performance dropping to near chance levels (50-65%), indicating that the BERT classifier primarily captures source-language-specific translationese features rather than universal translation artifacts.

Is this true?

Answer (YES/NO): NO